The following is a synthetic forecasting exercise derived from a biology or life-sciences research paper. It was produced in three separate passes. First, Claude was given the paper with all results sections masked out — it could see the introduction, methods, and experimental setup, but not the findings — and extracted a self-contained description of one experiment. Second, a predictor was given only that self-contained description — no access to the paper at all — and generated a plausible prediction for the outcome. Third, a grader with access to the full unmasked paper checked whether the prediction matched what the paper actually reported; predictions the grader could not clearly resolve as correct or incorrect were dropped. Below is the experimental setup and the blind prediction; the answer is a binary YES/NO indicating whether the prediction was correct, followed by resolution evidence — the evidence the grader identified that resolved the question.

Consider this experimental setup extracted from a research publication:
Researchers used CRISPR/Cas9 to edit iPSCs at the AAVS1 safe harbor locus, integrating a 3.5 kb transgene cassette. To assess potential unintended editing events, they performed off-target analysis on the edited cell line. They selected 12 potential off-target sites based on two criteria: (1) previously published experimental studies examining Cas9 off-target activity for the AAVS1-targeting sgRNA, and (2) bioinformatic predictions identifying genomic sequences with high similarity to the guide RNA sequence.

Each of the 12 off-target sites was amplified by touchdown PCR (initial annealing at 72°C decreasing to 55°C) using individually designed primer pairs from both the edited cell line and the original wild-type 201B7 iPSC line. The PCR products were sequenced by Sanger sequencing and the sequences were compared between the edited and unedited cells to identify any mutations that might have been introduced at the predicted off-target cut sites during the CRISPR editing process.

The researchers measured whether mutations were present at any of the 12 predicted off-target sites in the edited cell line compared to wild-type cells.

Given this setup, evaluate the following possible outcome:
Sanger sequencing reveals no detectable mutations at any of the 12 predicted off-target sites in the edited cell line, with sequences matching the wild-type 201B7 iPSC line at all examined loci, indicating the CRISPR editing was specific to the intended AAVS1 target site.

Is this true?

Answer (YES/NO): YES